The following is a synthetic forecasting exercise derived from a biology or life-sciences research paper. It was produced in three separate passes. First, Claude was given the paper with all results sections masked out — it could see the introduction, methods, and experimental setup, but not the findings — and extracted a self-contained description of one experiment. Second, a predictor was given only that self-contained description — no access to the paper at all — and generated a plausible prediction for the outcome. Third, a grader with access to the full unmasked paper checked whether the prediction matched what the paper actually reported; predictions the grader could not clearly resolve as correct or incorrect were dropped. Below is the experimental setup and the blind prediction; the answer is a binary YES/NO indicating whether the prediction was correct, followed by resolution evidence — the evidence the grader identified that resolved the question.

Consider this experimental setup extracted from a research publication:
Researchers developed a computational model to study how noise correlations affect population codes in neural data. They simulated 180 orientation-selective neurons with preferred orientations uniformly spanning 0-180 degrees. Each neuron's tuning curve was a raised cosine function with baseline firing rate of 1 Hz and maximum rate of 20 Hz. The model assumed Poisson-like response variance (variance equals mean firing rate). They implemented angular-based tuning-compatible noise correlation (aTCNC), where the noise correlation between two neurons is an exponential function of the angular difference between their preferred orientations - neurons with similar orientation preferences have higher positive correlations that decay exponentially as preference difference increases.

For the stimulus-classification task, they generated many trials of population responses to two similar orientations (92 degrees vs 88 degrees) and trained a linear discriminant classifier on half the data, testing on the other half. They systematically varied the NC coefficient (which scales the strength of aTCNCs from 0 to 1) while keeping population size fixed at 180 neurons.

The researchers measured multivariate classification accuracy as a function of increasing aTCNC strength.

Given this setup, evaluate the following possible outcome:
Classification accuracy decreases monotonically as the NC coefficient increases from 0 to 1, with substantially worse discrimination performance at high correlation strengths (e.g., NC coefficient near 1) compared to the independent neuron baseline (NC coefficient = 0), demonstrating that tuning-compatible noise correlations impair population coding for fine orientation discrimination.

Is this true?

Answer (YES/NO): YES